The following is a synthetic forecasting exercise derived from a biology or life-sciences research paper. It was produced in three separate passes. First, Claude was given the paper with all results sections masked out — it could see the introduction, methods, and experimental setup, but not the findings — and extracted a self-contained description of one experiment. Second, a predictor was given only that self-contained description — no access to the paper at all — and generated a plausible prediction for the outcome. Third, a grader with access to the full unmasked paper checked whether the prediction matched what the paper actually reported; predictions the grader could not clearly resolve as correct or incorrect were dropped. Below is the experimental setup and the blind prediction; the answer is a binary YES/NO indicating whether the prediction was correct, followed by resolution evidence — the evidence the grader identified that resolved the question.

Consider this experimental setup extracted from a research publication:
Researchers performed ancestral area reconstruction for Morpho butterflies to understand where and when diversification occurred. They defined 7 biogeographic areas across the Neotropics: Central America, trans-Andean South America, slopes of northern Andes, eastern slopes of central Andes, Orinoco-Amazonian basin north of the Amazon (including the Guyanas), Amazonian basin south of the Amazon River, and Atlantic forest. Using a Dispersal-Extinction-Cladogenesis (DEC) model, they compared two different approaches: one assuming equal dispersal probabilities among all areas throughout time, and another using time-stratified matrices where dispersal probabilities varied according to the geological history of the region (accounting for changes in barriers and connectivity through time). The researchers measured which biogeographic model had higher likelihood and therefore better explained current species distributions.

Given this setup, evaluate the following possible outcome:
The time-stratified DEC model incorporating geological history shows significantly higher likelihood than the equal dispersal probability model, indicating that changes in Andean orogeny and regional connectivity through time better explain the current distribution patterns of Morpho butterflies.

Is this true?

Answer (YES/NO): NO